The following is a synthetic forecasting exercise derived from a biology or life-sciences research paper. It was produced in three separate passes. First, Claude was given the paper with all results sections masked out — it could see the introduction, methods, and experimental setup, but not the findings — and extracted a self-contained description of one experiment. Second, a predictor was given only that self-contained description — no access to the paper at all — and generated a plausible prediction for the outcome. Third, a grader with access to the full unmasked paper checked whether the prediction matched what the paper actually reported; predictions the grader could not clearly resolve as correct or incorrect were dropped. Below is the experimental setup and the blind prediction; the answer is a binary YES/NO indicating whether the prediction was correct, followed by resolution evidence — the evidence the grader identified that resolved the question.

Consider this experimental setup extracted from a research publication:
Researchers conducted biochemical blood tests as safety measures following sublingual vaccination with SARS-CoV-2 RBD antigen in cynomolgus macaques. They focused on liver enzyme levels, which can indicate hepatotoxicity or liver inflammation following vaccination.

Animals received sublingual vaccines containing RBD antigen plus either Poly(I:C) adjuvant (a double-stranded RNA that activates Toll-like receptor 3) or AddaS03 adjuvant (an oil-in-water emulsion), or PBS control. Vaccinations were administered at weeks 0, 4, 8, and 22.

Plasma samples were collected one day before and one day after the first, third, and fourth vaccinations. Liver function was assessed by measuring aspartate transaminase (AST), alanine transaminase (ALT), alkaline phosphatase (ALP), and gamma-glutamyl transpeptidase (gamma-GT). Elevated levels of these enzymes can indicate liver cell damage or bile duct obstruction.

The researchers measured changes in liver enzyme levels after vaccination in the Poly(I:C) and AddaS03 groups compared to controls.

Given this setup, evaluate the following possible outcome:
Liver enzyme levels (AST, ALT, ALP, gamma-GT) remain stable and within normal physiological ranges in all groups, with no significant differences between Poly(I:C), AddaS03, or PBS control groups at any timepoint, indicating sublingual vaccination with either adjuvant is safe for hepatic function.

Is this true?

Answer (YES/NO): YES